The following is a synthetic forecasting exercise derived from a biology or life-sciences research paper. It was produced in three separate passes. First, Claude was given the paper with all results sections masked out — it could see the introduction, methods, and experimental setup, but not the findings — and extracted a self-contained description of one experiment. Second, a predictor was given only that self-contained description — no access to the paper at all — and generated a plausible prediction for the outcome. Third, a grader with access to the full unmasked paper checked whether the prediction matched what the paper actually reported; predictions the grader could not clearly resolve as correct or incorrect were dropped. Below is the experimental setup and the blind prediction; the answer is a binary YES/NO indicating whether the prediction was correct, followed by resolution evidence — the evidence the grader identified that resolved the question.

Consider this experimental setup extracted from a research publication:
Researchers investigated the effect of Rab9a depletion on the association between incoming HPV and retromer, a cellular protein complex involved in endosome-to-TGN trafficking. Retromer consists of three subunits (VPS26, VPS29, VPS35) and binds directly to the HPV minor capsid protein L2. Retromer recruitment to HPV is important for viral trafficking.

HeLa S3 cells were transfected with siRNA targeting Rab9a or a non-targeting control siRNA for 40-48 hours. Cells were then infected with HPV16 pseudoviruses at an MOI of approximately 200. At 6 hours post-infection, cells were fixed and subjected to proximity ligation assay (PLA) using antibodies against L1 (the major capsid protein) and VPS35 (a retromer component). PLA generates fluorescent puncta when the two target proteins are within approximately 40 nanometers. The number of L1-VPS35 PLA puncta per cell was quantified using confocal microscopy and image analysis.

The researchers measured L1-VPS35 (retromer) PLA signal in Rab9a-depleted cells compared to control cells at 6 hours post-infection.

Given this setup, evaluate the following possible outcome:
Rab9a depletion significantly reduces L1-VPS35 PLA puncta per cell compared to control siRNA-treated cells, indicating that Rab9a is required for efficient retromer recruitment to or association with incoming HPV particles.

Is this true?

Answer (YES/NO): NO